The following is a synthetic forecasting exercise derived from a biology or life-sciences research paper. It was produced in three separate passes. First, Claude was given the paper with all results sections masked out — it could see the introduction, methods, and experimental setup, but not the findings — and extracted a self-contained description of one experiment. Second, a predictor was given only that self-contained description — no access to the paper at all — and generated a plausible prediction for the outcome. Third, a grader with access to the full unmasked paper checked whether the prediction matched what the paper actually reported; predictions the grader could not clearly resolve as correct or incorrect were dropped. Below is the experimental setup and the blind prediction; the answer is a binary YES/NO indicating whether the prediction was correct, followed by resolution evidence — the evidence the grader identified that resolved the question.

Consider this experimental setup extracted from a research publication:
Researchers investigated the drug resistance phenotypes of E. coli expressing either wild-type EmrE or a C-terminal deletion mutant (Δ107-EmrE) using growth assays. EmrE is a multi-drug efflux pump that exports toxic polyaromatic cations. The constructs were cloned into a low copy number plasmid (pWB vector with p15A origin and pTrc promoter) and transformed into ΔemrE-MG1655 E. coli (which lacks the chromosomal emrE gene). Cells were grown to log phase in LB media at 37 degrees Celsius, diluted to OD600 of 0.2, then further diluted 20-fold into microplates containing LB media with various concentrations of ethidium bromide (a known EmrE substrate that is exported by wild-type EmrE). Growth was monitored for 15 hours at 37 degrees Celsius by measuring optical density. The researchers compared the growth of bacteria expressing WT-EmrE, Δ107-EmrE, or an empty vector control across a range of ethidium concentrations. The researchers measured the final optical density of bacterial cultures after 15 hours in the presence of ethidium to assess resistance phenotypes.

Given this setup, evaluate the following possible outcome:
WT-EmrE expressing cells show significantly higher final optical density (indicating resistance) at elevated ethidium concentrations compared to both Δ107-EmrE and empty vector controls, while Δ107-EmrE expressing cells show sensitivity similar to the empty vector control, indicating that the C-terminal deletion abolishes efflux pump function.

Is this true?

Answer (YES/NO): NO